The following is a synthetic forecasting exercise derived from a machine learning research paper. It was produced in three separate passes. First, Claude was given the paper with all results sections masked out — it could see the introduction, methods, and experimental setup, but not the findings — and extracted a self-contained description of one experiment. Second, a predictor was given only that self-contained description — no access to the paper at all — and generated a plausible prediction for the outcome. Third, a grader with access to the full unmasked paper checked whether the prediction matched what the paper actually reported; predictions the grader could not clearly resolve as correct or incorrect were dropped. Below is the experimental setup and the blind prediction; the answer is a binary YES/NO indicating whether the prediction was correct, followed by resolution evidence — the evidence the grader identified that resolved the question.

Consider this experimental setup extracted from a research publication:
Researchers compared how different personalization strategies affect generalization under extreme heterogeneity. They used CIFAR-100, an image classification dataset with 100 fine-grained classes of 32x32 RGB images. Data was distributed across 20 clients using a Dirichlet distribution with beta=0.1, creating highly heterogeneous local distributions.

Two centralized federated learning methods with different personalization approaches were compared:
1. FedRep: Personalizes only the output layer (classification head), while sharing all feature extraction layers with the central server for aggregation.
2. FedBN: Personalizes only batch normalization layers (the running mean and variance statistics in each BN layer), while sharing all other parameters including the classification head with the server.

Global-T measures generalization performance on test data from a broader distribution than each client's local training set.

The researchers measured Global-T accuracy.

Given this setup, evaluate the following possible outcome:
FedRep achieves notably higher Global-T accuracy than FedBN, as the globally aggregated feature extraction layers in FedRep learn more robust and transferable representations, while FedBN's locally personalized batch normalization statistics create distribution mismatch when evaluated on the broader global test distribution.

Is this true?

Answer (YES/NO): NO